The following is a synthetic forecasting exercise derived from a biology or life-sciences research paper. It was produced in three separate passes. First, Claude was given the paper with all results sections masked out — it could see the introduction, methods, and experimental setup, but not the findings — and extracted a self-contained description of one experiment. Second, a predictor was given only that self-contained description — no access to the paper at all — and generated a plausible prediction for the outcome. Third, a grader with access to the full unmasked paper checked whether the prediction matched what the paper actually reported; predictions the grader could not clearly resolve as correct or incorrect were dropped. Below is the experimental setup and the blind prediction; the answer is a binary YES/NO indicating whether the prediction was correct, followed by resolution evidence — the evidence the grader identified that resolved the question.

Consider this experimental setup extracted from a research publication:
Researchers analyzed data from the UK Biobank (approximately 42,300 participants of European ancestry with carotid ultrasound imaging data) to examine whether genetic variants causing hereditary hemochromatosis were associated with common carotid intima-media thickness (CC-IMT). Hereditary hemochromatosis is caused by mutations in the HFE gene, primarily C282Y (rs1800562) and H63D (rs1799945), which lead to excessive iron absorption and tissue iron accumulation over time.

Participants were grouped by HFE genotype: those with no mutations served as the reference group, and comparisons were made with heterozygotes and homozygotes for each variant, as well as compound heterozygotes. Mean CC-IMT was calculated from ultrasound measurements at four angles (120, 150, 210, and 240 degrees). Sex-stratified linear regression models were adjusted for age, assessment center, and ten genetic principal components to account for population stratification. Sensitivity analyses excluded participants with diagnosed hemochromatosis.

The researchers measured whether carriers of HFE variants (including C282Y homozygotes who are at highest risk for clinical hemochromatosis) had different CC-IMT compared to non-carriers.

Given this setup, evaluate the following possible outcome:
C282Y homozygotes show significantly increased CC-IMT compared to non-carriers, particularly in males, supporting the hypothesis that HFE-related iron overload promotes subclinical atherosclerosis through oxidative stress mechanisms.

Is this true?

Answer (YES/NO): NO